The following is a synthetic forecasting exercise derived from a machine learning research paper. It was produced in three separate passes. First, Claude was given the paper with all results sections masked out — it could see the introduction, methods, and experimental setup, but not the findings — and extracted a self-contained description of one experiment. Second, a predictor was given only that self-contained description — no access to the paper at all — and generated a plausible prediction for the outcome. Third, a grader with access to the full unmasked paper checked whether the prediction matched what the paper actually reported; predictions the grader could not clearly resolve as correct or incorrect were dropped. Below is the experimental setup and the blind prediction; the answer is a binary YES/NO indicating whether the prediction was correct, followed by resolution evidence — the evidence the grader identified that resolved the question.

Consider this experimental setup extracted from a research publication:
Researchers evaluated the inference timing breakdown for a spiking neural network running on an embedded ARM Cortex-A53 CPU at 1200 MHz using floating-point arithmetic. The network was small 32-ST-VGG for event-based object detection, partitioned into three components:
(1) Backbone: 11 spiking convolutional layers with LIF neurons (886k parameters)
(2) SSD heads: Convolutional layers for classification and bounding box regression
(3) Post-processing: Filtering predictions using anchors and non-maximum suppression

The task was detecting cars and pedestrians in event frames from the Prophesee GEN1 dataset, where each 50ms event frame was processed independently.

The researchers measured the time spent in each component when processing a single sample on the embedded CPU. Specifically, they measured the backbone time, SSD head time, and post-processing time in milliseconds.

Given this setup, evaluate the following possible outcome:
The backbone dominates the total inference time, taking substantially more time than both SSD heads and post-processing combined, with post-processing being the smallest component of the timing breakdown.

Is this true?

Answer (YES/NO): YES